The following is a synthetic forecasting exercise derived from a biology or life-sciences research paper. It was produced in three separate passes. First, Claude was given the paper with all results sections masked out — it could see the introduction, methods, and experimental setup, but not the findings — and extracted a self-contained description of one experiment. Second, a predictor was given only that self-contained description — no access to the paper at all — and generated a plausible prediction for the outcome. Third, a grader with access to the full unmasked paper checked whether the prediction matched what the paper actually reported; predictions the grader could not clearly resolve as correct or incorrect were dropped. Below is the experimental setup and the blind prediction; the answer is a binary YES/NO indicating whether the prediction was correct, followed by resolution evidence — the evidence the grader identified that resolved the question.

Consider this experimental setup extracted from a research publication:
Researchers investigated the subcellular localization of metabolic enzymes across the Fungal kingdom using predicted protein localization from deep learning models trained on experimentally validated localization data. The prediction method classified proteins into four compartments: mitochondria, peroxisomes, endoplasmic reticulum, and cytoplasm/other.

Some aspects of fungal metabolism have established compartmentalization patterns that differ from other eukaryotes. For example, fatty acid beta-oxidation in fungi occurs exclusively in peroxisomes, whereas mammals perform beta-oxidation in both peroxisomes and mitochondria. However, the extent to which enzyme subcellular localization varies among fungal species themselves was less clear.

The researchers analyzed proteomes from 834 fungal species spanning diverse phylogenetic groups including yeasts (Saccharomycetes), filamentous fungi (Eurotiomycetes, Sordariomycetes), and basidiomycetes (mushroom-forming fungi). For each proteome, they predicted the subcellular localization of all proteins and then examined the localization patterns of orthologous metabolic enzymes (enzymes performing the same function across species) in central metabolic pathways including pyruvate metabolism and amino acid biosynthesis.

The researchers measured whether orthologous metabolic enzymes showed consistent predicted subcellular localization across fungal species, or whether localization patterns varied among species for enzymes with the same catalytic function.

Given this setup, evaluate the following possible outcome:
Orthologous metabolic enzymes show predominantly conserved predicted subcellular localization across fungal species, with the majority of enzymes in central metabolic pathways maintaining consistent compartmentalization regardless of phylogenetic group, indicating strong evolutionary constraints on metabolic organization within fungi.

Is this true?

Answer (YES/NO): NO